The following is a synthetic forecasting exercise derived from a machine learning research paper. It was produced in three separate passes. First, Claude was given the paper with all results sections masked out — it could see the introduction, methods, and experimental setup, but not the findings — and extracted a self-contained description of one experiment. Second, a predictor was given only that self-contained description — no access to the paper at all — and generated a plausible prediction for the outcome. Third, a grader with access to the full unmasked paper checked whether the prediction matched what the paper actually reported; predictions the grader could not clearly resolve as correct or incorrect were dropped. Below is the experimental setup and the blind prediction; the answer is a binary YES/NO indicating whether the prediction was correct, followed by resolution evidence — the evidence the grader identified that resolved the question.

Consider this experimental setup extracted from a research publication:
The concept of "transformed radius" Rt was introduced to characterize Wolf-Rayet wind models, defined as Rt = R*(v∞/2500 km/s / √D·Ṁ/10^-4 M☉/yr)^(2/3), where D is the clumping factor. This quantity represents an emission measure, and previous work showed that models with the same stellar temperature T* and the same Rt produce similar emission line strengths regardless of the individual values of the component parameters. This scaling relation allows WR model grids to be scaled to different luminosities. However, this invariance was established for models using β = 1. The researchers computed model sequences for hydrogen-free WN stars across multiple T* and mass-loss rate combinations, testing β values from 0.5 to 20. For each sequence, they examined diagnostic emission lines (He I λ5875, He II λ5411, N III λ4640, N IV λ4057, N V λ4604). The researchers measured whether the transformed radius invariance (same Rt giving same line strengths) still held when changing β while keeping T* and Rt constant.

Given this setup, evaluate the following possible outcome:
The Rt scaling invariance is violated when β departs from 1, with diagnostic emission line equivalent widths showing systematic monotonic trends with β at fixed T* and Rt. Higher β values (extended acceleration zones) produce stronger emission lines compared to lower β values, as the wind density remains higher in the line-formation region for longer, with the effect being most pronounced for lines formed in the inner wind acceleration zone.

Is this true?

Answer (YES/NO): NO